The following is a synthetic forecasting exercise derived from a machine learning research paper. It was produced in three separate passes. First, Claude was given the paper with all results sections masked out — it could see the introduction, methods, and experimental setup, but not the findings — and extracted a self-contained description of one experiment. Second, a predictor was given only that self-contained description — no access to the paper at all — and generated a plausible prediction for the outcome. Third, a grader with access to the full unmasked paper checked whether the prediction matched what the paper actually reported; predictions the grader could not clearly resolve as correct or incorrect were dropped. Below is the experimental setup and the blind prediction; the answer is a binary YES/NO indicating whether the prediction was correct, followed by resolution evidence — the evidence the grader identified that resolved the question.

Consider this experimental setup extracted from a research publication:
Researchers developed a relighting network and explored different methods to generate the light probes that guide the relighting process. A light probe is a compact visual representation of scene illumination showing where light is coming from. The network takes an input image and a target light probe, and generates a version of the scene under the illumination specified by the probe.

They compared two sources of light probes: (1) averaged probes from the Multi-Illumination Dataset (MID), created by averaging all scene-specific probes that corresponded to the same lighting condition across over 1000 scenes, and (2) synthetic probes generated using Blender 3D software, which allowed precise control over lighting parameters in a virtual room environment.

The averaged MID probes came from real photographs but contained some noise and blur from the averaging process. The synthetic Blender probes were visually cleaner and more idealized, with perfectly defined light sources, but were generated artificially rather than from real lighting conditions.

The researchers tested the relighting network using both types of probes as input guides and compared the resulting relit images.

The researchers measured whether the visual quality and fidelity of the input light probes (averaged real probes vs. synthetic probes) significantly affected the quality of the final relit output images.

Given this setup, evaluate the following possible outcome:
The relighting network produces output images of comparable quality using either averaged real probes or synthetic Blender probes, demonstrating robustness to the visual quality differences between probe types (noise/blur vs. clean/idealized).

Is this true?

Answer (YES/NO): YES